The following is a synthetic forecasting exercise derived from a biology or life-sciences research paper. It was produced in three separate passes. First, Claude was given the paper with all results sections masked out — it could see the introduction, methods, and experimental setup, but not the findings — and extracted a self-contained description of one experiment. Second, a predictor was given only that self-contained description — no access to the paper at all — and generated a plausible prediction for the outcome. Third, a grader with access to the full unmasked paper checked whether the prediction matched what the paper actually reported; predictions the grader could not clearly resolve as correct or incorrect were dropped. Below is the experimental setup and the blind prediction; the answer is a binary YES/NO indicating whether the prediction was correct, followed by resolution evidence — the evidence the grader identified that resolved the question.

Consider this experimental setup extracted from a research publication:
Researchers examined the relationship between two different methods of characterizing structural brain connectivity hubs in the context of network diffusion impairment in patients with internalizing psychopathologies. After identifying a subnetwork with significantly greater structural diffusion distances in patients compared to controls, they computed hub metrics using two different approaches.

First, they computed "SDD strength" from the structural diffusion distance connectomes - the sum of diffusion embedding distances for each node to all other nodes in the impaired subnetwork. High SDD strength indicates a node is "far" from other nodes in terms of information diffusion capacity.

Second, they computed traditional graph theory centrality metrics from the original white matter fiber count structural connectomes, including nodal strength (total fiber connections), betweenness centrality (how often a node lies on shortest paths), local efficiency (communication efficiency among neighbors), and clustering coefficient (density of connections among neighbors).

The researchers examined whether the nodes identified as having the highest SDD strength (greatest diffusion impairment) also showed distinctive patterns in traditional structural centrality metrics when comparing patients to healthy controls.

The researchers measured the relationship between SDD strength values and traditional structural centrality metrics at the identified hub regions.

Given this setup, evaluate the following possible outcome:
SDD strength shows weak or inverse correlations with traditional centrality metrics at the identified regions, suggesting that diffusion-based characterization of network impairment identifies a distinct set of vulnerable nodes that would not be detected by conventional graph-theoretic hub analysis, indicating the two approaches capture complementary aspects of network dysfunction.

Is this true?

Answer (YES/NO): YES